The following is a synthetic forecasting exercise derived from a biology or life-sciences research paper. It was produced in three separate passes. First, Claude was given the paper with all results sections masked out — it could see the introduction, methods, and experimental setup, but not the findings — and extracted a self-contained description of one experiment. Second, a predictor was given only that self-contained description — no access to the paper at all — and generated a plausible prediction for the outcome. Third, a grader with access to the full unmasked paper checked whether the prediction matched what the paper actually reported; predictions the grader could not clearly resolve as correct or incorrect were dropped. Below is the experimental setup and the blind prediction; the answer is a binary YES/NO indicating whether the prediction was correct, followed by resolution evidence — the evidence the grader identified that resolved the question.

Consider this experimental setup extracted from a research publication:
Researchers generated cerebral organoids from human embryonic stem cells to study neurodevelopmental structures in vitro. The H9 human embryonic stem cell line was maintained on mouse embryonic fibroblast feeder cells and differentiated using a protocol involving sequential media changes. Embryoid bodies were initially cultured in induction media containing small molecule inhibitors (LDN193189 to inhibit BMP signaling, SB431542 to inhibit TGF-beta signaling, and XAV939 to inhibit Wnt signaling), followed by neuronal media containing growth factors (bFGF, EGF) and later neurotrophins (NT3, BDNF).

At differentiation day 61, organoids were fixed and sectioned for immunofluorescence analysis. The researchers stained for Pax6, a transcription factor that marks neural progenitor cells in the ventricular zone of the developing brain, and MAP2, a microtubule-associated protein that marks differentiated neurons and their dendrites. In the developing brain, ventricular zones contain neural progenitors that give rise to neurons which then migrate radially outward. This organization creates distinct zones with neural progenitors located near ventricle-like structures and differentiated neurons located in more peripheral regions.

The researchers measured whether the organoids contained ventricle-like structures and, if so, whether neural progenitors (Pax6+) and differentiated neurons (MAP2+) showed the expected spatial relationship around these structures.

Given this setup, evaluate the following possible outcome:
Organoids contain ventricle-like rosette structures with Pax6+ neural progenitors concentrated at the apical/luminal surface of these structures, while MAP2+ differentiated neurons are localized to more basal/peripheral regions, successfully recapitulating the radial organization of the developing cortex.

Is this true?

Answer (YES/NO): YES